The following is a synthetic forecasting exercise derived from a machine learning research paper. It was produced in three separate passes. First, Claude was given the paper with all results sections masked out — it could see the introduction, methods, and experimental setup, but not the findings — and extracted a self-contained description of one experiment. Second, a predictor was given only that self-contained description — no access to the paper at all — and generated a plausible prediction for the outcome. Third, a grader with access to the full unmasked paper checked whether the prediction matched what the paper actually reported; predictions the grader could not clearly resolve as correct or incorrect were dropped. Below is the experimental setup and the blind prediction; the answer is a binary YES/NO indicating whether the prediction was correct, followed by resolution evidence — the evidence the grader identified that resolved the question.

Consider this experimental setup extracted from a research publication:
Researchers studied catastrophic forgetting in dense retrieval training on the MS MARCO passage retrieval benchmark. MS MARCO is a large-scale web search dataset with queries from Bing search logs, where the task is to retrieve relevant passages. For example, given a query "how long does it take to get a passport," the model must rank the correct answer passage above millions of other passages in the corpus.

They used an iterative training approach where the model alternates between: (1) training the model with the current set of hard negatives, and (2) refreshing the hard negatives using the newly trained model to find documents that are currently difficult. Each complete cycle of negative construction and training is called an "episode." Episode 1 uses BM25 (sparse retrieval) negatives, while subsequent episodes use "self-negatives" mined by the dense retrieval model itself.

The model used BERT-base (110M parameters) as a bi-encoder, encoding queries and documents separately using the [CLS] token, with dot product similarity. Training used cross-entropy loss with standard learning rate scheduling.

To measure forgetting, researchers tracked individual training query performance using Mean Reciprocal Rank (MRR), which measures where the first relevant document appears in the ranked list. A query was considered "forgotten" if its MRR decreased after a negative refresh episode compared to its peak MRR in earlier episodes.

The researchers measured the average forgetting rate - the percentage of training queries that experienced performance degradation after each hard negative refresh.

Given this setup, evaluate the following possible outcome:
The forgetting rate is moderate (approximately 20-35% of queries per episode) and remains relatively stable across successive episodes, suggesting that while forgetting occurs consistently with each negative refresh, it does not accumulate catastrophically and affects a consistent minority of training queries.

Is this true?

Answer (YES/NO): NO